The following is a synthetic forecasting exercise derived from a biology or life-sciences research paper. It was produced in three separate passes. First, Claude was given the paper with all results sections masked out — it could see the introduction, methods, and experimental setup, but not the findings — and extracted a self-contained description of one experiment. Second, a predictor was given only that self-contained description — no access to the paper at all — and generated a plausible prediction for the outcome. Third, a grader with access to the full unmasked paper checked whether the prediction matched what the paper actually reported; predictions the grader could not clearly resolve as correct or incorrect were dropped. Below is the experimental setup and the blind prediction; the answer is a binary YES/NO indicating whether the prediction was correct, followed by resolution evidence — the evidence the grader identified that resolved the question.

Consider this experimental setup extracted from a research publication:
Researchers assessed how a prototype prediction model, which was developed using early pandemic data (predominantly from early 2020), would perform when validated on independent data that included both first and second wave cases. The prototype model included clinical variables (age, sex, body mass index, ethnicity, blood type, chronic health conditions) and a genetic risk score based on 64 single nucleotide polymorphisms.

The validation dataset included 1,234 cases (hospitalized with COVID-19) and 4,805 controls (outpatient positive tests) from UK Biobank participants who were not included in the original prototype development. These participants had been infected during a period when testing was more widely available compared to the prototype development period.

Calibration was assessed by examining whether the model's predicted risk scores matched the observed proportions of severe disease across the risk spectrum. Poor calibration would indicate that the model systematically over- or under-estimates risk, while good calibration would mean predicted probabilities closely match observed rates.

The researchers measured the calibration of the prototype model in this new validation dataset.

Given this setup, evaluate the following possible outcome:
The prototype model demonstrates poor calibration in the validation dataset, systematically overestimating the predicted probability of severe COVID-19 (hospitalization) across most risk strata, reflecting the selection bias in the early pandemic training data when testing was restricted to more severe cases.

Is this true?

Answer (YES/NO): YES